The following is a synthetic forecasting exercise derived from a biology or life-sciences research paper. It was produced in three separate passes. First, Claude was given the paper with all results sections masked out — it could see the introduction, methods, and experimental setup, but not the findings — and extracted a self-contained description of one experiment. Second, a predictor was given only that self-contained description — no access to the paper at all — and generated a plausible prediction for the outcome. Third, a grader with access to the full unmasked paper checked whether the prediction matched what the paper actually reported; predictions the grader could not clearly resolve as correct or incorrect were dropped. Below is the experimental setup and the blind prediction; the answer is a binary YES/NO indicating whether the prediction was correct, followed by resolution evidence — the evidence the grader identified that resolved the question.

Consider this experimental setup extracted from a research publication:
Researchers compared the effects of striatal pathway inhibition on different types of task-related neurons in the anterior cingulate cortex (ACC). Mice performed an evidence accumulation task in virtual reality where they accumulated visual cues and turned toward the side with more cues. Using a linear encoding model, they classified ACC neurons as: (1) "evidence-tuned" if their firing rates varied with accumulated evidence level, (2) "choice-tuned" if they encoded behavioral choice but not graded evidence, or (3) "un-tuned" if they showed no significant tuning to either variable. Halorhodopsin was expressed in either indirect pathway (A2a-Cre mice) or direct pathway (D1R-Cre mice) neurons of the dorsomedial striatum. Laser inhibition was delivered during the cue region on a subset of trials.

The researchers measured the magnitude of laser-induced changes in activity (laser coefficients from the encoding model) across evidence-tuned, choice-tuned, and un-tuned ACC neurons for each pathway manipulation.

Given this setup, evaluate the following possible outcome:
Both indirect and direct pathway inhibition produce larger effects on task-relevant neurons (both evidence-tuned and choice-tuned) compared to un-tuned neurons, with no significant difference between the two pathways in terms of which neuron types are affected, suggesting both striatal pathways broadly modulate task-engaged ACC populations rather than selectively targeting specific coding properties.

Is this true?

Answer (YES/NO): NO